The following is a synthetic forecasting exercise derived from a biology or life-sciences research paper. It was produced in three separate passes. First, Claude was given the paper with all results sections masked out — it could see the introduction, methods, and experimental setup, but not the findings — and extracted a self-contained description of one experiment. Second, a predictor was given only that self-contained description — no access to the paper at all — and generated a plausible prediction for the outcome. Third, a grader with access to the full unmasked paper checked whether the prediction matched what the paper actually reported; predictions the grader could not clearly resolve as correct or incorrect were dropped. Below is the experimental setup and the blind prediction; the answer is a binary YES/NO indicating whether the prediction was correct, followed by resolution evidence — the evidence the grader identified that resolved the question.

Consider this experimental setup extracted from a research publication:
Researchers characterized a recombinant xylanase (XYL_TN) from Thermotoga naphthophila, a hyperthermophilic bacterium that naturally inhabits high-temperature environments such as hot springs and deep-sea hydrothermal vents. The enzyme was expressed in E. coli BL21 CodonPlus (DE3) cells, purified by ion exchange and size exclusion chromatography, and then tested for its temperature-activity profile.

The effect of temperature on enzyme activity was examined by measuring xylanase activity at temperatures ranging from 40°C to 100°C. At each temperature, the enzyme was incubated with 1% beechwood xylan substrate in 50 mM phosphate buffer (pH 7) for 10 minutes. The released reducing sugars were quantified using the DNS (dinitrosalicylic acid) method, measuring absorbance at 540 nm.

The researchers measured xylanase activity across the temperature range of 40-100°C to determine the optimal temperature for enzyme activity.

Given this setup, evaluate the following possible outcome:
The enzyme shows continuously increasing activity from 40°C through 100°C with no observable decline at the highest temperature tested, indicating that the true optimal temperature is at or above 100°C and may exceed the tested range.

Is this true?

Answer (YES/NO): NO